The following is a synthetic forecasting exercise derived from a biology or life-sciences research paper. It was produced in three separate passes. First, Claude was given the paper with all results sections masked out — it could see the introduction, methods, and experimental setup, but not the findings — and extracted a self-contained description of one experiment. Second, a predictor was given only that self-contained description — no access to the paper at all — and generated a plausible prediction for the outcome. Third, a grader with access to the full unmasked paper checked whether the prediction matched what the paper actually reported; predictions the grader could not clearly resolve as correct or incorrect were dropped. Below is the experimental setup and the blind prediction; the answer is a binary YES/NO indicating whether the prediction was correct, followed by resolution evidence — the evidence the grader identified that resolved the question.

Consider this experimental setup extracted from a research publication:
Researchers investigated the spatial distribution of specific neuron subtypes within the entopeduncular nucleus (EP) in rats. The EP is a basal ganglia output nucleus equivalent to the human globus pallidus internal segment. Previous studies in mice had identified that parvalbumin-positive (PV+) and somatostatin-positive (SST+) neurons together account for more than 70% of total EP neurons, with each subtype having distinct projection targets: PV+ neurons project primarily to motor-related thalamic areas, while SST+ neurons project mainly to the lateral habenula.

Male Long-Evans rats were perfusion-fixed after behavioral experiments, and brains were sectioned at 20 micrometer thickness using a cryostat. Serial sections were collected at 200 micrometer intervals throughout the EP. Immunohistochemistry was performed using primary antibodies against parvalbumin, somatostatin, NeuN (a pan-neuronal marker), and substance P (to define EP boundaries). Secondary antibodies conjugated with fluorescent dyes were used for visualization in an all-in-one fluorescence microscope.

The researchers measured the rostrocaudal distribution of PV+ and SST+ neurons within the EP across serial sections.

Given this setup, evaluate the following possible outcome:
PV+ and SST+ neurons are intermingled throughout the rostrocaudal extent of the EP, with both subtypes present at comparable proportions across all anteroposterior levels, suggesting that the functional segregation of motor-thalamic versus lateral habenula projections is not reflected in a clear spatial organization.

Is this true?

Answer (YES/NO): NO